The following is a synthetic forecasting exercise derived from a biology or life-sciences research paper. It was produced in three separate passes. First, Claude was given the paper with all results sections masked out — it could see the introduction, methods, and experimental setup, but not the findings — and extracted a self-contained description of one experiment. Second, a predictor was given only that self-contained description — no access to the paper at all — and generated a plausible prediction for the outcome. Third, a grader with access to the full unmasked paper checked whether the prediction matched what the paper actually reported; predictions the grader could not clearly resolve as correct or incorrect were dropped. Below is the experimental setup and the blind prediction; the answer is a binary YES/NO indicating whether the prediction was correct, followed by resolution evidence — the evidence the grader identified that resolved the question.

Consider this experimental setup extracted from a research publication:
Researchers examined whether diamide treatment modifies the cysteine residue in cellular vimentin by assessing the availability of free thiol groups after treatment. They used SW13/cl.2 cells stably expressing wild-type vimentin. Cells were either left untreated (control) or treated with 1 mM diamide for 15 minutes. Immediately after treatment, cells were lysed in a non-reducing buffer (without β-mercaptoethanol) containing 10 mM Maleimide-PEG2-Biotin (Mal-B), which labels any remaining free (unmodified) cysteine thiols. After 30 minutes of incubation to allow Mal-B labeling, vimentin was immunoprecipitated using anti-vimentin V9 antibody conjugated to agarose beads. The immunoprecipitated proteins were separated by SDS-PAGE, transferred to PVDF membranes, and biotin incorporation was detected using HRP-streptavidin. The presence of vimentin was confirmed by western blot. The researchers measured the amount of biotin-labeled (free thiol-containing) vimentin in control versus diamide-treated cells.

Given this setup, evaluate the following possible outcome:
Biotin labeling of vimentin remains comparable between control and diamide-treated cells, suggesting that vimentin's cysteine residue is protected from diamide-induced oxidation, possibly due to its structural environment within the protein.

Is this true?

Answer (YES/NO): NO